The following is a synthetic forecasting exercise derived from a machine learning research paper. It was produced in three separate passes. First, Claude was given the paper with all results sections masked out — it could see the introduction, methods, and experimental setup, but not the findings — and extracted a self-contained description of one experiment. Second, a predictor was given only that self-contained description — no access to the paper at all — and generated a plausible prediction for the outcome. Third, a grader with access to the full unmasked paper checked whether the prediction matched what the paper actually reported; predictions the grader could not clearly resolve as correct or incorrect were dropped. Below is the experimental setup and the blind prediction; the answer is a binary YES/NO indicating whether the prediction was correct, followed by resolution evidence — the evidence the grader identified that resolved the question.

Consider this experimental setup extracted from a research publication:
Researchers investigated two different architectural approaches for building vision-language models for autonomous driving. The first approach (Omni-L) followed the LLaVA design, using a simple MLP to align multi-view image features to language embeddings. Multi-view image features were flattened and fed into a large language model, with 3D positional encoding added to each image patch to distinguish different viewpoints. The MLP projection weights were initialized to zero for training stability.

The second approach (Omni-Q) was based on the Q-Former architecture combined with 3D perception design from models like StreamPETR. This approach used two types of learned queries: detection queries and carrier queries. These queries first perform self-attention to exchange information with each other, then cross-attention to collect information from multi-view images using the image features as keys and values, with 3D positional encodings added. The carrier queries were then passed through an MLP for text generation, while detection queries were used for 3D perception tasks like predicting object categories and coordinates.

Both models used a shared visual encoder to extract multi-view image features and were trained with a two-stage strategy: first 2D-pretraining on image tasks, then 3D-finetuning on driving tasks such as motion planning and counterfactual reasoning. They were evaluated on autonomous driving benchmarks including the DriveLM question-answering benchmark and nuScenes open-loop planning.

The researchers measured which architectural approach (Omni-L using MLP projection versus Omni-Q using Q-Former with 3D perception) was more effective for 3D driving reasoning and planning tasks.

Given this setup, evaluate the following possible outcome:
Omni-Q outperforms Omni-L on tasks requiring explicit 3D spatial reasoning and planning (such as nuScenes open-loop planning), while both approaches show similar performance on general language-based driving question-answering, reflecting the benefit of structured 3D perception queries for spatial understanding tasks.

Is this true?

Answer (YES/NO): NO